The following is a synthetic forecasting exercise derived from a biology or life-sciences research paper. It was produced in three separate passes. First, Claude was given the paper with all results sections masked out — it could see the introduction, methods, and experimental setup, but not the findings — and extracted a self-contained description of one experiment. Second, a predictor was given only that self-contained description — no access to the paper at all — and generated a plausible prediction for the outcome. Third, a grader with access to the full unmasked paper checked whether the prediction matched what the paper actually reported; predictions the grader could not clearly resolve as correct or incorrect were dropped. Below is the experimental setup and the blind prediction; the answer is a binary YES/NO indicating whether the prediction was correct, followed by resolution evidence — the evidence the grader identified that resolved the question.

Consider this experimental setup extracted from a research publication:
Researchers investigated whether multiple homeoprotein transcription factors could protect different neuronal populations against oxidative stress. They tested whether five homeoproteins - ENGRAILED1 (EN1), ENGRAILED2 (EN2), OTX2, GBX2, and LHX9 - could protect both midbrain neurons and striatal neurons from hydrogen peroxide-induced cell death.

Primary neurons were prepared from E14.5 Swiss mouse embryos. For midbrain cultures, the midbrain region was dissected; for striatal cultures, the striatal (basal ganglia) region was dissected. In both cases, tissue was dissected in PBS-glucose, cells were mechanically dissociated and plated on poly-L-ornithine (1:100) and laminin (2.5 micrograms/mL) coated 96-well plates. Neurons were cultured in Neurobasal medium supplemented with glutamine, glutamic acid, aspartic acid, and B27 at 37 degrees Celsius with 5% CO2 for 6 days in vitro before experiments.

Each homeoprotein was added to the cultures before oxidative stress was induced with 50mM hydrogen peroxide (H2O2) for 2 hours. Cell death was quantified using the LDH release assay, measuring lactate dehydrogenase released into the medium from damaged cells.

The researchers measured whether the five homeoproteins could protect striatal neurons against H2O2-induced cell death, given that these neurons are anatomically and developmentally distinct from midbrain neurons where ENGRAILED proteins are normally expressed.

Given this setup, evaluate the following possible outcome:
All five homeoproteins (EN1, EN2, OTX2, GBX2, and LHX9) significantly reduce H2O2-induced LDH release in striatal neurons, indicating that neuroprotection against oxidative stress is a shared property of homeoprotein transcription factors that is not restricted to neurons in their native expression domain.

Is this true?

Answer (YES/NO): YES